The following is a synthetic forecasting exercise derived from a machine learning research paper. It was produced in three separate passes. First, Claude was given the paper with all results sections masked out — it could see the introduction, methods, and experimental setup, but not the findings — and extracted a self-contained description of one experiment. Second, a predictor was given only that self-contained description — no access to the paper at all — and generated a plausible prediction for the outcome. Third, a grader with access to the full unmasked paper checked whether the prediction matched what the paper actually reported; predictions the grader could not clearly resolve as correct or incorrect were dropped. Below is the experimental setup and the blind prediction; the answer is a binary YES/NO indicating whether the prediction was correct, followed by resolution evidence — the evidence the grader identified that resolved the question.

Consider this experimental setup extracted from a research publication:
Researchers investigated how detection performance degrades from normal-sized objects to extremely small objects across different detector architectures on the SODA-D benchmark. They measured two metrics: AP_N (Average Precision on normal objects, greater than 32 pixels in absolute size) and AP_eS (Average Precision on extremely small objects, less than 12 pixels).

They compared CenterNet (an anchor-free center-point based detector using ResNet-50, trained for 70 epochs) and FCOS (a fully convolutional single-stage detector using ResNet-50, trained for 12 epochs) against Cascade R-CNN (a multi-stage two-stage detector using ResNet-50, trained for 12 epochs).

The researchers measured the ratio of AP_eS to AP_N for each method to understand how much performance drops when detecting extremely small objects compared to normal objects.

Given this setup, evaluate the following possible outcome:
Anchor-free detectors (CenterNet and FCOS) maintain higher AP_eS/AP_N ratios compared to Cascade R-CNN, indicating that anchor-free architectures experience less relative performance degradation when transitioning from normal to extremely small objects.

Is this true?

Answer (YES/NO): NO